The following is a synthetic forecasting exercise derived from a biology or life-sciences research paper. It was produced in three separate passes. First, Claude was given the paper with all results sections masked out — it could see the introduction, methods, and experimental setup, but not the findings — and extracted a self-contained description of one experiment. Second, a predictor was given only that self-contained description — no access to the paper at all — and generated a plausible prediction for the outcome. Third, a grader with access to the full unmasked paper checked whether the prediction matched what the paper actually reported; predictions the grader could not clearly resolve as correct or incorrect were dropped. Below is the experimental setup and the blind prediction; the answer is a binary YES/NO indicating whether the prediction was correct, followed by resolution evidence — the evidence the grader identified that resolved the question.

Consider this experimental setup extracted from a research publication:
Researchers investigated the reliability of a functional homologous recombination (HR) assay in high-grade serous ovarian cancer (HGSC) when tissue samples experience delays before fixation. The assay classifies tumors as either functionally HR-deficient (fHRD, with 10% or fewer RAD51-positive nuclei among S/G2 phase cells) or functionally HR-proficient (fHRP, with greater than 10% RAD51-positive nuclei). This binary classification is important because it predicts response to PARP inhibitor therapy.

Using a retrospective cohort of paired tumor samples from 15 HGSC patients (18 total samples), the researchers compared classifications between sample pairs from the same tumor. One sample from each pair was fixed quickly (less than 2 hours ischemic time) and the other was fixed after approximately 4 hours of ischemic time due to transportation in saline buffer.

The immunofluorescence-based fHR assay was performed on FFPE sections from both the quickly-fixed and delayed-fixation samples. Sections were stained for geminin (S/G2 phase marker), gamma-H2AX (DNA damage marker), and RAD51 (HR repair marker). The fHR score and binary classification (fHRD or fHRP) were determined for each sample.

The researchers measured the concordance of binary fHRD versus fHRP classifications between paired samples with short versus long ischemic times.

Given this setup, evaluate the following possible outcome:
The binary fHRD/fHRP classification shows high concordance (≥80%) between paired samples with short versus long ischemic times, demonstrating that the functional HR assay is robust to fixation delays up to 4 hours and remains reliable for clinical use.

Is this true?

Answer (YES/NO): NO